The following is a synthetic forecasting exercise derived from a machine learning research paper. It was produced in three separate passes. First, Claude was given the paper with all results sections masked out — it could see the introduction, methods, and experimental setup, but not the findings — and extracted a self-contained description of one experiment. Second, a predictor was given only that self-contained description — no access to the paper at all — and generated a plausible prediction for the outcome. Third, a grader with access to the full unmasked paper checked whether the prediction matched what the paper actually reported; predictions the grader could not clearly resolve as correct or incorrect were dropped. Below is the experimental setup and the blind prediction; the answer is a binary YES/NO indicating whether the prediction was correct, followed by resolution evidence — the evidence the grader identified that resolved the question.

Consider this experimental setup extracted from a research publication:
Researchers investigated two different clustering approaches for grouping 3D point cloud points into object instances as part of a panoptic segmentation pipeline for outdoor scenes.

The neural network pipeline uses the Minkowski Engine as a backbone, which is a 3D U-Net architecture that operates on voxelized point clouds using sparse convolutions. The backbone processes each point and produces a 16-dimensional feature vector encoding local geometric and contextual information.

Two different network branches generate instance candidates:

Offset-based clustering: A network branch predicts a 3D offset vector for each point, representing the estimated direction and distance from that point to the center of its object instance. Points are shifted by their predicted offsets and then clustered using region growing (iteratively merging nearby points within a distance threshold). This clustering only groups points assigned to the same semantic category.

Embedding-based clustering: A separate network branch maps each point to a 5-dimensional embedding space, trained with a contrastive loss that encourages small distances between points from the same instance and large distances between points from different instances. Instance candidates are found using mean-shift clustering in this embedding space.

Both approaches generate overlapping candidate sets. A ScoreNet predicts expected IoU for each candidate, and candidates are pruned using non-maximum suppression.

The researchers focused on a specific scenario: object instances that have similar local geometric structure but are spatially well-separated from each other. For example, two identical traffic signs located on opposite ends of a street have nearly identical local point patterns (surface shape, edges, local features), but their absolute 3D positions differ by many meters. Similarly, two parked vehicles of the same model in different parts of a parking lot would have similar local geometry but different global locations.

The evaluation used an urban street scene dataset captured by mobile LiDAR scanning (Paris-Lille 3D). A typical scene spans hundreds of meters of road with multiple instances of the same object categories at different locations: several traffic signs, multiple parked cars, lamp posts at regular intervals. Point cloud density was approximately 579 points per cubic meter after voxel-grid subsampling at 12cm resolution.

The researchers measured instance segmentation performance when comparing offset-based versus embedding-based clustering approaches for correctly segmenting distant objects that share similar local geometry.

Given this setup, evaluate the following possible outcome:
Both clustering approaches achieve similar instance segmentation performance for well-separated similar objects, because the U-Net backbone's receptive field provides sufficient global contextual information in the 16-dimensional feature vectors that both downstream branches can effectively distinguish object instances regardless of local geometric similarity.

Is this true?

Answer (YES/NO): NO